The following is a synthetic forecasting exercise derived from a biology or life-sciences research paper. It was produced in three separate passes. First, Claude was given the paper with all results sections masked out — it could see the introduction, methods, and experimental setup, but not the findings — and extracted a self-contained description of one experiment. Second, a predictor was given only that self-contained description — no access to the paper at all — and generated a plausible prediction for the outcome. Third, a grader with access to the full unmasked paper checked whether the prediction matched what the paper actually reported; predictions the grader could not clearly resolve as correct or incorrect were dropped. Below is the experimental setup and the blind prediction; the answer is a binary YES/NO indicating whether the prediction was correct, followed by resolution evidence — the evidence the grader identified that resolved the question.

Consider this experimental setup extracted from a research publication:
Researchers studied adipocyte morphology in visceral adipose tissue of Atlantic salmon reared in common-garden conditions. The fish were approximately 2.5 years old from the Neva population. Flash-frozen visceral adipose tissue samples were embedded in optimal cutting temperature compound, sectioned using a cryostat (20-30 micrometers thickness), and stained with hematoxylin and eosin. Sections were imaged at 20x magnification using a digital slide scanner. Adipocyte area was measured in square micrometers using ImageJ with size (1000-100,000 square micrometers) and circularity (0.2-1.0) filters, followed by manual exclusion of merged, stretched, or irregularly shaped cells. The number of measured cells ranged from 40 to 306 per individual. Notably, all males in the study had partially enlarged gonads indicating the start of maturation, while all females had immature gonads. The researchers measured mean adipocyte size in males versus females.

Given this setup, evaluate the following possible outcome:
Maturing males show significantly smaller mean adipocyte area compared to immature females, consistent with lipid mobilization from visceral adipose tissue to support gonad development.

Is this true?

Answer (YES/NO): NO